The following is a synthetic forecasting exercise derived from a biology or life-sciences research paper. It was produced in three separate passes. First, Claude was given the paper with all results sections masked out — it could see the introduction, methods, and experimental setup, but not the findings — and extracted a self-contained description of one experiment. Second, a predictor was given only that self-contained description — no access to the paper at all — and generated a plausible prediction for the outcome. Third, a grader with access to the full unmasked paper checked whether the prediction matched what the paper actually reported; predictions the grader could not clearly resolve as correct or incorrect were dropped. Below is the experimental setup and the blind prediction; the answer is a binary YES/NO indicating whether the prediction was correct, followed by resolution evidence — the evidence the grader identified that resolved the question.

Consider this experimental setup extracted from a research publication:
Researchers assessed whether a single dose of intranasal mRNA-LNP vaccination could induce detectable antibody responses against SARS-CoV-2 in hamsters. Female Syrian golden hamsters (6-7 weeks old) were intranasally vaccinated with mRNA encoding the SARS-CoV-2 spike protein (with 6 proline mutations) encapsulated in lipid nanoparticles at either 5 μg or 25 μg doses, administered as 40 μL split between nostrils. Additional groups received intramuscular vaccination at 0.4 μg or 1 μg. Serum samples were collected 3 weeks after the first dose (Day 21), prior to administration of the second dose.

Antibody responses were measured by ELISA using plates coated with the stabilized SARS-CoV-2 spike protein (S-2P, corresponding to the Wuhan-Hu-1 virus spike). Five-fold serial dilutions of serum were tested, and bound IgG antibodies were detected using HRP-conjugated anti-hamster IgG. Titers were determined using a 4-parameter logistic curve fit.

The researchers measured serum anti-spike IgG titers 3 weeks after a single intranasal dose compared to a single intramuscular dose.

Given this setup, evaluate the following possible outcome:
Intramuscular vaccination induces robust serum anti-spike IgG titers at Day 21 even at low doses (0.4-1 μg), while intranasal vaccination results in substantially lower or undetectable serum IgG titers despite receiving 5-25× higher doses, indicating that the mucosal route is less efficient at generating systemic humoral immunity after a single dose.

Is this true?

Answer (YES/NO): NO